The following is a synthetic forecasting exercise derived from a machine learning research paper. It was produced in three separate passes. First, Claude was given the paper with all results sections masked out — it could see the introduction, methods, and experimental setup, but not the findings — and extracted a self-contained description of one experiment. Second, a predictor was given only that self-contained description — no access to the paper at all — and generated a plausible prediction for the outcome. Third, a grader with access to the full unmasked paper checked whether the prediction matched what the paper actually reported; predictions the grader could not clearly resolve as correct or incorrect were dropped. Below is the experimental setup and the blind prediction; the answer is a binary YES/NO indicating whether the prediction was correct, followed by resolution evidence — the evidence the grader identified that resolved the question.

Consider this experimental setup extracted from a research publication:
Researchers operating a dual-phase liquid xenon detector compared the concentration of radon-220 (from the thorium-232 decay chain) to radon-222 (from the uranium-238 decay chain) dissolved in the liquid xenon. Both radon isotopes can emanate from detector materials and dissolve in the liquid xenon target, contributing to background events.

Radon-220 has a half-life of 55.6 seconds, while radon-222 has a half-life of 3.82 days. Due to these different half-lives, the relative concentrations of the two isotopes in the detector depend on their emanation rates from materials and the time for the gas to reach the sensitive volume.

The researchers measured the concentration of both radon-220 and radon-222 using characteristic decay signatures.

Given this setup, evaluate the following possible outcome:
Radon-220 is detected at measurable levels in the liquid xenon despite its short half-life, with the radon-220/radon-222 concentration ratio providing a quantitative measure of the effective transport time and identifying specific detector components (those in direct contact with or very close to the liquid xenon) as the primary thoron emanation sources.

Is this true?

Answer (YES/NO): NO